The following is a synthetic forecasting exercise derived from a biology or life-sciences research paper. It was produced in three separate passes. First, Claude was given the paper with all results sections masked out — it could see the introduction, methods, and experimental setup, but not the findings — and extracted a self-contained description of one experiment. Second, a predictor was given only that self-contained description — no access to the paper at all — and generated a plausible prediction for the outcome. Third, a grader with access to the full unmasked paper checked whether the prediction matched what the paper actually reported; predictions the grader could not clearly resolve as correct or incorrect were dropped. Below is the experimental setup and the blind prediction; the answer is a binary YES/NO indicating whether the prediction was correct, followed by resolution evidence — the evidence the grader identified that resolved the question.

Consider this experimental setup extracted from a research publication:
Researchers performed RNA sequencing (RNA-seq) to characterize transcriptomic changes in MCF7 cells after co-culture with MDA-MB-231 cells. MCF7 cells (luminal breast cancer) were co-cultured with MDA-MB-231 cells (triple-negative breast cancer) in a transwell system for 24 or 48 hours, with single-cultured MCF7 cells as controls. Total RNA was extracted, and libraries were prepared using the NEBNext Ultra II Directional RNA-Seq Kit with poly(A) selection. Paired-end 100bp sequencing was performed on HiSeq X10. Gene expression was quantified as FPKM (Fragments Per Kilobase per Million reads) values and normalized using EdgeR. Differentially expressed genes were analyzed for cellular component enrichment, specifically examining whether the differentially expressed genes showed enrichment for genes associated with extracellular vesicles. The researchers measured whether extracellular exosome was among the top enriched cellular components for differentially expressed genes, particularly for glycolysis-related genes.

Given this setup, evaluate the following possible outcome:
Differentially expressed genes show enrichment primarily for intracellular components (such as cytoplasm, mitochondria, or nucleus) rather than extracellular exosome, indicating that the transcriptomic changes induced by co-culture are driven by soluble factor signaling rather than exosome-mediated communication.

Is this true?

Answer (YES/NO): NO